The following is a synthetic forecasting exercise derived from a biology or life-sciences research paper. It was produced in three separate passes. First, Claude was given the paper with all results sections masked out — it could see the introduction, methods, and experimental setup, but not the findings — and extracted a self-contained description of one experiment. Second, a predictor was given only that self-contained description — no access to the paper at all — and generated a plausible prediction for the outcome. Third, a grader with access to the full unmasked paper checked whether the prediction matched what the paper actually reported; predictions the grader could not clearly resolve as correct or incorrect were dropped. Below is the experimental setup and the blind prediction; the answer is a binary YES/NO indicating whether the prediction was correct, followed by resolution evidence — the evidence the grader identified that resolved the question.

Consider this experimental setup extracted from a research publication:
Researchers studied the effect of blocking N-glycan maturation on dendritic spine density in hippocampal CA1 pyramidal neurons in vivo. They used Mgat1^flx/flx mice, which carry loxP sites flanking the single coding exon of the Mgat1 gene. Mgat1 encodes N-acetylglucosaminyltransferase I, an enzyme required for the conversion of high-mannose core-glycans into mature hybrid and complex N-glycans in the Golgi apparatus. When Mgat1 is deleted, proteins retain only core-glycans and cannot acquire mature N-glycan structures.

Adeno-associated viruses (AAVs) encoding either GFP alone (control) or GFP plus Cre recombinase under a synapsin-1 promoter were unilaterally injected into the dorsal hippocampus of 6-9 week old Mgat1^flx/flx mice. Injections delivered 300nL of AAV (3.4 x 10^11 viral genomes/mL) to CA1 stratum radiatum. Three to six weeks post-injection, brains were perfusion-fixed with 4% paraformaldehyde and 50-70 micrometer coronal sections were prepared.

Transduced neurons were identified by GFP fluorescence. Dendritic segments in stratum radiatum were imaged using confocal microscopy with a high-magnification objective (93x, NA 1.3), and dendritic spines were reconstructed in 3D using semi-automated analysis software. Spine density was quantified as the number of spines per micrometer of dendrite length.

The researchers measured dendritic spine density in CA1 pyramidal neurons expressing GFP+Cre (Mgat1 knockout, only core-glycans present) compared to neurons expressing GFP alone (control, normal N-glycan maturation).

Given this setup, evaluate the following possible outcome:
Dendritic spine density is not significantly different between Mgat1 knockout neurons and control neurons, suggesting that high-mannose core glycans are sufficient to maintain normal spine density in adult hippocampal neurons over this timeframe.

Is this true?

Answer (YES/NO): NO